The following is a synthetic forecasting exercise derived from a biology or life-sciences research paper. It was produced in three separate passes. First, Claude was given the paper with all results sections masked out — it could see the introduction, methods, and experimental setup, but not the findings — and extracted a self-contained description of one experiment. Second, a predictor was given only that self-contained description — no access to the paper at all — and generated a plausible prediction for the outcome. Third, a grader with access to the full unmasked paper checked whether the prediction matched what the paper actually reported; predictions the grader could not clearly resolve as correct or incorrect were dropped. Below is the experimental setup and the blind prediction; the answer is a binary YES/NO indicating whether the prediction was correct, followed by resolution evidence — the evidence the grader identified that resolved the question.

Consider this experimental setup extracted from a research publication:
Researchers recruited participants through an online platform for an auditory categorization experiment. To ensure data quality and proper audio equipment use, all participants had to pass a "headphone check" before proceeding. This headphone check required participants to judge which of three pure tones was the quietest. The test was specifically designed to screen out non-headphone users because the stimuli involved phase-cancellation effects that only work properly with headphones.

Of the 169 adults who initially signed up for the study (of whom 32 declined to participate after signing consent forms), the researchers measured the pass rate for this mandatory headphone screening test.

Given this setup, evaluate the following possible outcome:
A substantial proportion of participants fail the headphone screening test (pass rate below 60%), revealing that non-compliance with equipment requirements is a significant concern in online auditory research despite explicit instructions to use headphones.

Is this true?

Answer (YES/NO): YES